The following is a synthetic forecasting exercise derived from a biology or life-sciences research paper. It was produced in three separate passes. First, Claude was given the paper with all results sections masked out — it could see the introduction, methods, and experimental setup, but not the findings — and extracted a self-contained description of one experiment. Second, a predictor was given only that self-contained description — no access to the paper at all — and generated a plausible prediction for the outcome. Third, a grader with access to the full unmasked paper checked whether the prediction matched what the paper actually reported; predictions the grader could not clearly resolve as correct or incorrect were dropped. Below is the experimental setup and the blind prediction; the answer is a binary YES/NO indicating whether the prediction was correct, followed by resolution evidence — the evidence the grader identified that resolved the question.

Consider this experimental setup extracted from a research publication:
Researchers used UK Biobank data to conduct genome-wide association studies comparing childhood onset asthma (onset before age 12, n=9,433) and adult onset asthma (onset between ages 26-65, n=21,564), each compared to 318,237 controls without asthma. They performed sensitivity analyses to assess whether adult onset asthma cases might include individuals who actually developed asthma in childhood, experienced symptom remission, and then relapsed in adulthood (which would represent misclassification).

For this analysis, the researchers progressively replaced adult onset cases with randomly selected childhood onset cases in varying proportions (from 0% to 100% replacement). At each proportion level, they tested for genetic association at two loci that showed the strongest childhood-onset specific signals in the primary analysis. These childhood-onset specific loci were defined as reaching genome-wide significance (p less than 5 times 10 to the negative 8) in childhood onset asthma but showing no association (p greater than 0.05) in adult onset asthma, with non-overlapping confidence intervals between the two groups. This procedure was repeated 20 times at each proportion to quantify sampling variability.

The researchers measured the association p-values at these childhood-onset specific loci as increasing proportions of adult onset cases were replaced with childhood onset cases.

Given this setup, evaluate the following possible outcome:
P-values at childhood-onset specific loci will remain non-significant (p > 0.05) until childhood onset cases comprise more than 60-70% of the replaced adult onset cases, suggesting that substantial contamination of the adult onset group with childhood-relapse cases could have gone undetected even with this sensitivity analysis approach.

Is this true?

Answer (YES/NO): NO